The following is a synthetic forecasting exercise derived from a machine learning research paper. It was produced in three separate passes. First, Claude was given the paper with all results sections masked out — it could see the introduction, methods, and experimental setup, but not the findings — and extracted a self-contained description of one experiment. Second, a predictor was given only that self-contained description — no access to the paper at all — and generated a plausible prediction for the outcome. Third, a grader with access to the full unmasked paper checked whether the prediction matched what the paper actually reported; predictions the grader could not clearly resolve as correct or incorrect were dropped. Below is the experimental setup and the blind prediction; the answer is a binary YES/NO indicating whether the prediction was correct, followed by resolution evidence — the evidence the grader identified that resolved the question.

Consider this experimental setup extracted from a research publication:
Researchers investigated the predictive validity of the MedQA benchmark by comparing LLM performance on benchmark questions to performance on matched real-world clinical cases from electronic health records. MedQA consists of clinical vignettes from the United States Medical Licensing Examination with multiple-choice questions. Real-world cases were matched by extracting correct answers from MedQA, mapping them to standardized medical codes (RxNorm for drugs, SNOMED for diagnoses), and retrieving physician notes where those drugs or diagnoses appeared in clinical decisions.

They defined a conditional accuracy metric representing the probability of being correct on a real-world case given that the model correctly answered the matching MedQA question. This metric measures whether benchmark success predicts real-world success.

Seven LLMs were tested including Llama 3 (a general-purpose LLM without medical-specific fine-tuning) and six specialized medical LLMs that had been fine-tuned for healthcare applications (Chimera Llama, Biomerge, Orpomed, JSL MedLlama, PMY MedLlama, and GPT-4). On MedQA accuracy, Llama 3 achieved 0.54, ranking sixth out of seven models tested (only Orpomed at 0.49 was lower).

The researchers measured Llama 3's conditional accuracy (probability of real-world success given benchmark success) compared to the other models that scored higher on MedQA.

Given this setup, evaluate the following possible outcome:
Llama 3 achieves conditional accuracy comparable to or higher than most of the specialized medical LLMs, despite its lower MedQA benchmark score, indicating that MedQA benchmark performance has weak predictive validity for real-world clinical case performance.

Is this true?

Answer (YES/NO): YES